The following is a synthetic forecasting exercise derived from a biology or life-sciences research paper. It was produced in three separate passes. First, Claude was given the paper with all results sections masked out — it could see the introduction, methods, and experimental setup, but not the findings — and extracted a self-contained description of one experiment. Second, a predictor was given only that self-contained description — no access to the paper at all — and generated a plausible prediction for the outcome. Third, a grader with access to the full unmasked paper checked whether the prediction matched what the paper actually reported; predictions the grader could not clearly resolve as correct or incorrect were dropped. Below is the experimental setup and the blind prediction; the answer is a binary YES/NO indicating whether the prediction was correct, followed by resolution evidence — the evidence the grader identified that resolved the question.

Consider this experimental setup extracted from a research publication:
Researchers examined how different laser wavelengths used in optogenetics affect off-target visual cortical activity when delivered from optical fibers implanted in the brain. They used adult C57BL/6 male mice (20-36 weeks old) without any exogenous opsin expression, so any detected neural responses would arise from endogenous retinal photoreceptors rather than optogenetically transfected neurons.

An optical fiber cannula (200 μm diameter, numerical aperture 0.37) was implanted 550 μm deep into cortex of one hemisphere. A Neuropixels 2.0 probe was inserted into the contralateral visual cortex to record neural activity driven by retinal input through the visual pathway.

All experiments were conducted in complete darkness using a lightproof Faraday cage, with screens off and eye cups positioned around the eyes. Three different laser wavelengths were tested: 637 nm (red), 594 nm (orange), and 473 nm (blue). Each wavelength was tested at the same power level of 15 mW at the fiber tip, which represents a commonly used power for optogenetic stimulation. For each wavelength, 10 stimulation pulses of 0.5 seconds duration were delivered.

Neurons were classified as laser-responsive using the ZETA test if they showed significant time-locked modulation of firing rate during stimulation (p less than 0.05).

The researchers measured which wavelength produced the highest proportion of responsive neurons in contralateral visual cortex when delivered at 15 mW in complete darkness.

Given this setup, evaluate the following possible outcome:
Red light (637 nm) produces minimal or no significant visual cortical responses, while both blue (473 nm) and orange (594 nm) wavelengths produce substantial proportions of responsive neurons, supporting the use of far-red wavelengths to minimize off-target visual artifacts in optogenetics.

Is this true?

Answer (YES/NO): NO